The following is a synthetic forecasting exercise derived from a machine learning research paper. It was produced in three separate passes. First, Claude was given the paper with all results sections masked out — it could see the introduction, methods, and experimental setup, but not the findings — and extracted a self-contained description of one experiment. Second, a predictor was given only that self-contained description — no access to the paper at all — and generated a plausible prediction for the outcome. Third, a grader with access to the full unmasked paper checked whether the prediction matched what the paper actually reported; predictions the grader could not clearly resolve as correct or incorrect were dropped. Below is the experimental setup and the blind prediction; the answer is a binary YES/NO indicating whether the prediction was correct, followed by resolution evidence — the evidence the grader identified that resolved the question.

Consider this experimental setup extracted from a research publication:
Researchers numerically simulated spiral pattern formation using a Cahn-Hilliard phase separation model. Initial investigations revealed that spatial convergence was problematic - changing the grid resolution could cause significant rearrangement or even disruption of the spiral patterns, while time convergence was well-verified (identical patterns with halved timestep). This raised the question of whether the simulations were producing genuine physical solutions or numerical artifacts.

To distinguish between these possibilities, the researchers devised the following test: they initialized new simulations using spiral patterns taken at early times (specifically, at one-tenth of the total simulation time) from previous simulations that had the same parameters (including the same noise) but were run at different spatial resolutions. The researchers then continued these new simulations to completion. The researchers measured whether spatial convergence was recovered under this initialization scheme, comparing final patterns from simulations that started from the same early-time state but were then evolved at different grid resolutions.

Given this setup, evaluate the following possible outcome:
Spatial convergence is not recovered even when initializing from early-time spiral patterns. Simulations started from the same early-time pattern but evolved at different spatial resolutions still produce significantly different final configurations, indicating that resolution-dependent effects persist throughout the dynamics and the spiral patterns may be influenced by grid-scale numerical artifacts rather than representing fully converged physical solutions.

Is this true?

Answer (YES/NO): NO